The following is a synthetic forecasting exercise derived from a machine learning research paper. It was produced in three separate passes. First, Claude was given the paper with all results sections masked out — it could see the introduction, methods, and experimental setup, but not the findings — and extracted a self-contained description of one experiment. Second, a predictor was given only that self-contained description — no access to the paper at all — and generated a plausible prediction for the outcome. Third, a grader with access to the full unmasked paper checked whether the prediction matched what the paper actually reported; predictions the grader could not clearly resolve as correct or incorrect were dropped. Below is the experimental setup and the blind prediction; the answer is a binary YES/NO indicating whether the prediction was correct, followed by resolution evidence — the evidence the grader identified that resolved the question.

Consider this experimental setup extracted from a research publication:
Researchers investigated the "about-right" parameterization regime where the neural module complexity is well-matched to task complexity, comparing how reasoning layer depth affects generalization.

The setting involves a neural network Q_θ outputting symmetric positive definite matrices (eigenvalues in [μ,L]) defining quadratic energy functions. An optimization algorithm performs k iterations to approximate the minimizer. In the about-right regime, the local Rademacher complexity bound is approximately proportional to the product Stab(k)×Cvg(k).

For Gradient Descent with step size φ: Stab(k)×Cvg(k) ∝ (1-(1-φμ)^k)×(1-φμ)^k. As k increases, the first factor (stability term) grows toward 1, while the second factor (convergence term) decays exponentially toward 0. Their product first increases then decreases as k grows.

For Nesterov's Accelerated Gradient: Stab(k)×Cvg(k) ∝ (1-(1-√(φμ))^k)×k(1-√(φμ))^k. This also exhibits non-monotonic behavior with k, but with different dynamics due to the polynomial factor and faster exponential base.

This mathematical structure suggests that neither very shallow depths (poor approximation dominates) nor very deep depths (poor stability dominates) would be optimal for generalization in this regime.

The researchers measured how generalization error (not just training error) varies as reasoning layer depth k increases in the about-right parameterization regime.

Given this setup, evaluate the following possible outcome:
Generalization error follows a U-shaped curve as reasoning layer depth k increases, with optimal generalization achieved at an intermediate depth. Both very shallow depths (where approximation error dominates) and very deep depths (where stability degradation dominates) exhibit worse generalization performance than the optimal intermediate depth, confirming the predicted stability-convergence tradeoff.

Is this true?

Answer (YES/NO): NO